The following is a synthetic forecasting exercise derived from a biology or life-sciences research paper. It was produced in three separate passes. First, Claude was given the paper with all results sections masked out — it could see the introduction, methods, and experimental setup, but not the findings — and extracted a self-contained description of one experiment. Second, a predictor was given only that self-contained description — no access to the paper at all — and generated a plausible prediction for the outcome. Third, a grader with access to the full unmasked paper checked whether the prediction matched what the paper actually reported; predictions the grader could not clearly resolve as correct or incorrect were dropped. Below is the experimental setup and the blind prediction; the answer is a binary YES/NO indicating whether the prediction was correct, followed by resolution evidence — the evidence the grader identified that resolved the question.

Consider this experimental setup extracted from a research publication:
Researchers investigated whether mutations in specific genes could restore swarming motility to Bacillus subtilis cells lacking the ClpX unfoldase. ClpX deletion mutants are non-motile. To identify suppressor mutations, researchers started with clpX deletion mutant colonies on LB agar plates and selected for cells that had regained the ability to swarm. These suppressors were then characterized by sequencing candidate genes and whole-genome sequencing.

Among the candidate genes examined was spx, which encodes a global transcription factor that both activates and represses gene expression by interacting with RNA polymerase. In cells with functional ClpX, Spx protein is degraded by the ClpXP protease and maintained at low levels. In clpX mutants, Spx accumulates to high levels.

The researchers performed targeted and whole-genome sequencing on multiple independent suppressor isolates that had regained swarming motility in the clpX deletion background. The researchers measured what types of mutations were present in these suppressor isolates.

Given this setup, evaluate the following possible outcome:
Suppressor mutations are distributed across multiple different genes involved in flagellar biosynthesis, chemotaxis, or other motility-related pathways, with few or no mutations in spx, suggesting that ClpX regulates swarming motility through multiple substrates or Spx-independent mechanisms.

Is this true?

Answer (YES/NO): NO